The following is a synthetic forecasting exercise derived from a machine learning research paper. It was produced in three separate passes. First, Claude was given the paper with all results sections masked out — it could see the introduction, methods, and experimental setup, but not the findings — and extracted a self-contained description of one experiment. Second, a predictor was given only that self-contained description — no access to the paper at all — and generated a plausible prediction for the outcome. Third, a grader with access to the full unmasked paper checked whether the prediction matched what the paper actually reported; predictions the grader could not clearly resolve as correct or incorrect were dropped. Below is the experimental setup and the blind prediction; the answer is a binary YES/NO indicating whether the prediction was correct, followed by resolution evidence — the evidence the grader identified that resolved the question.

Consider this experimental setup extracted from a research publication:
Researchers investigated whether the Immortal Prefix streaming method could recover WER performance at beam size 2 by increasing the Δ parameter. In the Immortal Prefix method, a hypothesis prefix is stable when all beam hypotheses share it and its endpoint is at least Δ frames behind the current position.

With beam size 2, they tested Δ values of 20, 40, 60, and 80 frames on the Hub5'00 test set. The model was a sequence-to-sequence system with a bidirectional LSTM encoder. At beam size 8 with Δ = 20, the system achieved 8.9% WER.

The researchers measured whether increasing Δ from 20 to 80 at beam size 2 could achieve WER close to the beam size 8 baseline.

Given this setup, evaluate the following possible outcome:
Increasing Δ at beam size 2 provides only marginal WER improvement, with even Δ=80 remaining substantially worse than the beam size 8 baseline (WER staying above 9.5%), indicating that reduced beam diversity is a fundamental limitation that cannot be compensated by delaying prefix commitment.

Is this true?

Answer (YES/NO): NO